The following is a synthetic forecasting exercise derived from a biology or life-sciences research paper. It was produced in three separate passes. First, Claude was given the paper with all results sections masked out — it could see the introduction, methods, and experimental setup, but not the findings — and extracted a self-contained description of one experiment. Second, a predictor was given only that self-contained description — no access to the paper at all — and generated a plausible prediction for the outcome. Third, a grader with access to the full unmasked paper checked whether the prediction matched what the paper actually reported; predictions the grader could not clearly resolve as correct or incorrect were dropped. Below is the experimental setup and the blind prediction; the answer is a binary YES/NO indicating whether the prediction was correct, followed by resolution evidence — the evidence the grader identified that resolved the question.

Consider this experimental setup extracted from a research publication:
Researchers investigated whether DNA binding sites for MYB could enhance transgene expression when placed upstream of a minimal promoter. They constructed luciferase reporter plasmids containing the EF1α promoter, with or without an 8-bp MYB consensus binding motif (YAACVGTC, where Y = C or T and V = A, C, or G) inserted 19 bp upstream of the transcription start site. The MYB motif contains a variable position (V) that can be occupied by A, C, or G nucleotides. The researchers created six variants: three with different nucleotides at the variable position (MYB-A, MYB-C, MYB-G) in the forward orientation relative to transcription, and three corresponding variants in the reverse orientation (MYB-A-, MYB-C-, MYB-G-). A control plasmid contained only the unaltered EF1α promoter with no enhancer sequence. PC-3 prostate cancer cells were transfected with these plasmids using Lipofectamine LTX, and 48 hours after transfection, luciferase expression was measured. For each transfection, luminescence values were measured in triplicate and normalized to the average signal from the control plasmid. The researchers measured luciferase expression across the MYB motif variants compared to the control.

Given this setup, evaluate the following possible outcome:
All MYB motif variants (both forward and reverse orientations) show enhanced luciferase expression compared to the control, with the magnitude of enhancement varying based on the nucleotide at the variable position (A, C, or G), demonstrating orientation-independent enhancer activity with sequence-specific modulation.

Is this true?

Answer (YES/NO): YES